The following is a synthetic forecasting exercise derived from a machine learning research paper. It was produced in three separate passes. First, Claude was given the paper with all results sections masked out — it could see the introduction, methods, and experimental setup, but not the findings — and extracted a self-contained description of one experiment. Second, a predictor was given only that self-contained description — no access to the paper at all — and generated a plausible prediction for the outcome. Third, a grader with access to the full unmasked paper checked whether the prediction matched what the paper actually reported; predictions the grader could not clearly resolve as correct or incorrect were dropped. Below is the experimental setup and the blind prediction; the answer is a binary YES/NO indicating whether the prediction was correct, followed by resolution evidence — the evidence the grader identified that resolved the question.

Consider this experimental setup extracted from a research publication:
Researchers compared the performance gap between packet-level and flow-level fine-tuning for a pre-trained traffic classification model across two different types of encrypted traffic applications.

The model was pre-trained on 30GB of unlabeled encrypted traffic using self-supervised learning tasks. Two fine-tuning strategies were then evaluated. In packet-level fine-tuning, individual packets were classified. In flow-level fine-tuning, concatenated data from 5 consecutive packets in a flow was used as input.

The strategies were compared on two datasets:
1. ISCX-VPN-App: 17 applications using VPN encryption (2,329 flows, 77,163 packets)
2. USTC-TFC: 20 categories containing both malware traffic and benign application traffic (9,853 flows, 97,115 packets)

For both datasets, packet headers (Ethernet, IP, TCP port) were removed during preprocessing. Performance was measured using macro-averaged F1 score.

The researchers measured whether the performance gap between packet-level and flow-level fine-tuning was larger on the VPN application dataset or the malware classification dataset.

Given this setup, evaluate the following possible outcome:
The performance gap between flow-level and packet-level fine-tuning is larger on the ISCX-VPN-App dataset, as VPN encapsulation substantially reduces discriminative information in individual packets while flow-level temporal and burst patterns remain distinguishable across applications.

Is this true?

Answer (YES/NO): YES